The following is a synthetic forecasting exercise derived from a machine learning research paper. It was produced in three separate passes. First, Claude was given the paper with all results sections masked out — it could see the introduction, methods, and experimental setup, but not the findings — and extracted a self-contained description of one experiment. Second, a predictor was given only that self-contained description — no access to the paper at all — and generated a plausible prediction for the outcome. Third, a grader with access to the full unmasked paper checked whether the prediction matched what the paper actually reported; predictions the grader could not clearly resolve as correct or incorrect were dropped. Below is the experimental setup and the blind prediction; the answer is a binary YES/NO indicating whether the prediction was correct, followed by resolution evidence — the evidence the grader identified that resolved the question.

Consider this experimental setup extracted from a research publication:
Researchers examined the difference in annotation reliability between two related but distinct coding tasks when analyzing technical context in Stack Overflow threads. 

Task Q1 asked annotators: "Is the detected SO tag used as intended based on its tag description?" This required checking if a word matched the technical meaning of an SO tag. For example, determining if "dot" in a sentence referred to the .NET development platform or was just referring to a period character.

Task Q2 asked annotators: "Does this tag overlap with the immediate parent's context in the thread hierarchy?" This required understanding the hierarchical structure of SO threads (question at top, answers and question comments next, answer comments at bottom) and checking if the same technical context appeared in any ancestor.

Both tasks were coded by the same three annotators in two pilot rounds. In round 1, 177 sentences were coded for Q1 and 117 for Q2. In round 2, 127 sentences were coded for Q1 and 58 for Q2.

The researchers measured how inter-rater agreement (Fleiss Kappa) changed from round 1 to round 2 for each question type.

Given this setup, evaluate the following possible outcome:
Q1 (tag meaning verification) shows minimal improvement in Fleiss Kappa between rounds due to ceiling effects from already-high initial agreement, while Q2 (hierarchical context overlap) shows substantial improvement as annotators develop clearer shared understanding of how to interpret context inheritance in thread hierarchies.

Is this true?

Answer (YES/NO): NO